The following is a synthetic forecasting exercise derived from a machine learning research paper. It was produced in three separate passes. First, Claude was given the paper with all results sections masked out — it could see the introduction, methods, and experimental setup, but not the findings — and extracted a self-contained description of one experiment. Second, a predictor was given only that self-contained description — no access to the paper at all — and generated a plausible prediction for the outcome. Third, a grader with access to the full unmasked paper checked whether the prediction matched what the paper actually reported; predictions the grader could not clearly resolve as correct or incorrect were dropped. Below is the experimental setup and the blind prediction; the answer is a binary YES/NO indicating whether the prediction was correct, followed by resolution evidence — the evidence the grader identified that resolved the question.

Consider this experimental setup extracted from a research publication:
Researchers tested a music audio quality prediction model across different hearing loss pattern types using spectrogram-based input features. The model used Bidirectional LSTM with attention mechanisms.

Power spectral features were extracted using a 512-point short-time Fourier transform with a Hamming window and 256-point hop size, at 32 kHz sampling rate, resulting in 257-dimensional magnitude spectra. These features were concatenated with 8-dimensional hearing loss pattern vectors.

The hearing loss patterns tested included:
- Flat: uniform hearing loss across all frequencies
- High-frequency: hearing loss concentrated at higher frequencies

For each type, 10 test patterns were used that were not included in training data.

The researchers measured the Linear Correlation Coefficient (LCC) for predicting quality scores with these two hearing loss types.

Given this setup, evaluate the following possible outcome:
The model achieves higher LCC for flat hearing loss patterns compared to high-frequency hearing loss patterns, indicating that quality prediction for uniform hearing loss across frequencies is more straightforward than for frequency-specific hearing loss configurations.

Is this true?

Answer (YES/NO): YES